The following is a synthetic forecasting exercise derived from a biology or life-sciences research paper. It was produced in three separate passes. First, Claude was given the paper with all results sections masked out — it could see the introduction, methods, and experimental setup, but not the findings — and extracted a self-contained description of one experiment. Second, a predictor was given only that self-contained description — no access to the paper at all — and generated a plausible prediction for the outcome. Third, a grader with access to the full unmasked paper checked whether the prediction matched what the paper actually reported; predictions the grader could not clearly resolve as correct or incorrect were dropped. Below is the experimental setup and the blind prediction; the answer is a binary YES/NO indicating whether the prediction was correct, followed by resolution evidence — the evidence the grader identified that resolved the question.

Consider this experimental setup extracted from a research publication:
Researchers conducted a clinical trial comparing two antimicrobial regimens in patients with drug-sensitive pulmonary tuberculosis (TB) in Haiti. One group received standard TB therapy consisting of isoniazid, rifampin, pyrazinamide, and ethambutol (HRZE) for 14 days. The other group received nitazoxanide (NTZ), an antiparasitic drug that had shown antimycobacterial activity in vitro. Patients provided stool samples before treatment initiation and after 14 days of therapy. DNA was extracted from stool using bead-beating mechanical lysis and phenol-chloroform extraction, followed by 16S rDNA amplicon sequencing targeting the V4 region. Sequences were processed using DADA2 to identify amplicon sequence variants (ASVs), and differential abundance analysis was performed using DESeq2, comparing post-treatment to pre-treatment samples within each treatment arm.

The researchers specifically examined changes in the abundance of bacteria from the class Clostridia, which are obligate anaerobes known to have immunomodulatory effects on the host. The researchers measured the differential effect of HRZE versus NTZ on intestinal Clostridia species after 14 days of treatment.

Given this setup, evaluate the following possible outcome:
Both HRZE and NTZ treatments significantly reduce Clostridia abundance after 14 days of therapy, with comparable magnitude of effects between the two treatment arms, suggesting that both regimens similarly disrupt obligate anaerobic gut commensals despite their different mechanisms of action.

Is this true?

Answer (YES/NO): NO